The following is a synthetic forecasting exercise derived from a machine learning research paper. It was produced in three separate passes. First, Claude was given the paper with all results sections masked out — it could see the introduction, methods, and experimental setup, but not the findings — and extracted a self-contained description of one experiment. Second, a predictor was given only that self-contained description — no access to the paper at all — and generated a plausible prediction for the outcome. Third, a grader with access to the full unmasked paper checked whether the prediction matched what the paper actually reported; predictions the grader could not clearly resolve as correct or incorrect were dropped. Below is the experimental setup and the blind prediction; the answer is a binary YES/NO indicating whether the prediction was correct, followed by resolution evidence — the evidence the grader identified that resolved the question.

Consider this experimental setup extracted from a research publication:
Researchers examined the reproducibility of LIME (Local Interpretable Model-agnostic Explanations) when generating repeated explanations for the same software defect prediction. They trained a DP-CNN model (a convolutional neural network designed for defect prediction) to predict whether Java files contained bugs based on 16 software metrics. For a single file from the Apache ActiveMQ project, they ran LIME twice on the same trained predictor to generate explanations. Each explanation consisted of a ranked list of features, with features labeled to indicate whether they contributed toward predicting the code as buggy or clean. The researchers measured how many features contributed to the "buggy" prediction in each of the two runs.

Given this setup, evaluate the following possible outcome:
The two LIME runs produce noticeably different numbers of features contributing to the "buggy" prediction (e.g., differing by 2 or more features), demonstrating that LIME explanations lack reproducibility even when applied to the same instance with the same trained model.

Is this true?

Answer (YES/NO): NO